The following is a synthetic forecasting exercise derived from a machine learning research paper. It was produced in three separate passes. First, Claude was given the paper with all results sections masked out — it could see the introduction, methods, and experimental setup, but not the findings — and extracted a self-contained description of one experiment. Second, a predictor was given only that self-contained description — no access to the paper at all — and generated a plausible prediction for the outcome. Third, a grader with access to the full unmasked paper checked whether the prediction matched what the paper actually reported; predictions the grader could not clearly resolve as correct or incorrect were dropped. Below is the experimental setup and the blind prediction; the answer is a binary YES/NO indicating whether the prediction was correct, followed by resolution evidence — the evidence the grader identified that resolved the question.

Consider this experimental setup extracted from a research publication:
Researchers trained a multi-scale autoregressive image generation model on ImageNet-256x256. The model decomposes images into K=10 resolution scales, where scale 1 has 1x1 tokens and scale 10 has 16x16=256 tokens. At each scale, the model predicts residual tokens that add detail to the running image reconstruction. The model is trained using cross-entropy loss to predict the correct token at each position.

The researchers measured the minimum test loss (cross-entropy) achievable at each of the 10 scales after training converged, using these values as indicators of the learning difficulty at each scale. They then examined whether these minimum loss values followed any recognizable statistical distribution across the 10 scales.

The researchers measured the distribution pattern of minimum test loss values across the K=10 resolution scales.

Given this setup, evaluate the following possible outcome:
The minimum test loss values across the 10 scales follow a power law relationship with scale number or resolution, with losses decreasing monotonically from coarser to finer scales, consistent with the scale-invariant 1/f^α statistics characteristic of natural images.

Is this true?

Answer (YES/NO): NO